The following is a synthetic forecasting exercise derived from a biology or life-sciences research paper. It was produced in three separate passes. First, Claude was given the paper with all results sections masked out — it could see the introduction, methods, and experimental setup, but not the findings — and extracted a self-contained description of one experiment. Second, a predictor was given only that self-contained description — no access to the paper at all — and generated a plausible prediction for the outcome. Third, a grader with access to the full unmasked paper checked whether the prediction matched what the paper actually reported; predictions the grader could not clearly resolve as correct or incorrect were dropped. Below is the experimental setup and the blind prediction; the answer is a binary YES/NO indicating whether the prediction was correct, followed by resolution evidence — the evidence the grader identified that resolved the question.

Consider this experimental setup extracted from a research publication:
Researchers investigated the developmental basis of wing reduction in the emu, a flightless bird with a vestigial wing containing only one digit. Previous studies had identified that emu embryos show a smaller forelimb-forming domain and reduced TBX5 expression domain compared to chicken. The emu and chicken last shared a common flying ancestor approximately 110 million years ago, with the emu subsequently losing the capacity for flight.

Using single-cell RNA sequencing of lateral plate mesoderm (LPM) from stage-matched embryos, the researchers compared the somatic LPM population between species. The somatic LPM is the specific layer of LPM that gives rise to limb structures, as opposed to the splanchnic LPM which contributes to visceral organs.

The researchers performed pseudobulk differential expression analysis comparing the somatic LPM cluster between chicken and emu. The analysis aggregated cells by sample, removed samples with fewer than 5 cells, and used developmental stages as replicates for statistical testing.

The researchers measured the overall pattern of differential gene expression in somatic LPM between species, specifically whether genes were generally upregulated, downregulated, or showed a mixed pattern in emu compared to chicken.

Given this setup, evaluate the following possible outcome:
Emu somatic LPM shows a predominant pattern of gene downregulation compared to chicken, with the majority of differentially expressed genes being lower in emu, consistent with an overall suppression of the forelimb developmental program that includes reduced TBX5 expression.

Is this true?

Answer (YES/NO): NO